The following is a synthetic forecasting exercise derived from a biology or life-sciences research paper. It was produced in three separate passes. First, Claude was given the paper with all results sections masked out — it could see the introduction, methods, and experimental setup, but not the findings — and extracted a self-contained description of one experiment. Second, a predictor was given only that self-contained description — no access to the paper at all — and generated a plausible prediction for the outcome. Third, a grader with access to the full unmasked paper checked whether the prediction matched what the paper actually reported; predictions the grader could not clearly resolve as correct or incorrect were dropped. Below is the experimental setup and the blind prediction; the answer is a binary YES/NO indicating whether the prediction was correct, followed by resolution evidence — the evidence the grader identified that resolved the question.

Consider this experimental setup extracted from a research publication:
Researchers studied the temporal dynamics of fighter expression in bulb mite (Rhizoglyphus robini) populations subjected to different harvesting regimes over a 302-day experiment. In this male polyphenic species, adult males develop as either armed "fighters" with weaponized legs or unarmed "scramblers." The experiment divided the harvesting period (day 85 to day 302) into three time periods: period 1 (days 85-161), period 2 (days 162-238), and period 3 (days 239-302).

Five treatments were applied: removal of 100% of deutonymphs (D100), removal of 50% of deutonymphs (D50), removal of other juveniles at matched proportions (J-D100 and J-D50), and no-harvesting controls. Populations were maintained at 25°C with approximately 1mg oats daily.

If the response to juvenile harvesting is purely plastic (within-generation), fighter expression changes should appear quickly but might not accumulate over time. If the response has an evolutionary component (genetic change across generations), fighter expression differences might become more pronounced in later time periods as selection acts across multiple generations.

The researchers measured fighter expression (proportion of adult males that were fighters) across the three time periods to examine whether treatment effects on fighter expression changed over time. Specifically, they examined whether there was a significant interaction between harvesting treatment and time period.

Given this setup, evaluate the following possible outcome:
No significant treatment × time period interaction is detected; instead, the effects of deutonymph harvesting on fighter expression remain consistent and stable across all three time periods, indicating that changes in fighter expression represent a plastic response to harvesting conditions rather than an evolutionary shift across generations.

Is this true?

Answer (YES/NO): NO